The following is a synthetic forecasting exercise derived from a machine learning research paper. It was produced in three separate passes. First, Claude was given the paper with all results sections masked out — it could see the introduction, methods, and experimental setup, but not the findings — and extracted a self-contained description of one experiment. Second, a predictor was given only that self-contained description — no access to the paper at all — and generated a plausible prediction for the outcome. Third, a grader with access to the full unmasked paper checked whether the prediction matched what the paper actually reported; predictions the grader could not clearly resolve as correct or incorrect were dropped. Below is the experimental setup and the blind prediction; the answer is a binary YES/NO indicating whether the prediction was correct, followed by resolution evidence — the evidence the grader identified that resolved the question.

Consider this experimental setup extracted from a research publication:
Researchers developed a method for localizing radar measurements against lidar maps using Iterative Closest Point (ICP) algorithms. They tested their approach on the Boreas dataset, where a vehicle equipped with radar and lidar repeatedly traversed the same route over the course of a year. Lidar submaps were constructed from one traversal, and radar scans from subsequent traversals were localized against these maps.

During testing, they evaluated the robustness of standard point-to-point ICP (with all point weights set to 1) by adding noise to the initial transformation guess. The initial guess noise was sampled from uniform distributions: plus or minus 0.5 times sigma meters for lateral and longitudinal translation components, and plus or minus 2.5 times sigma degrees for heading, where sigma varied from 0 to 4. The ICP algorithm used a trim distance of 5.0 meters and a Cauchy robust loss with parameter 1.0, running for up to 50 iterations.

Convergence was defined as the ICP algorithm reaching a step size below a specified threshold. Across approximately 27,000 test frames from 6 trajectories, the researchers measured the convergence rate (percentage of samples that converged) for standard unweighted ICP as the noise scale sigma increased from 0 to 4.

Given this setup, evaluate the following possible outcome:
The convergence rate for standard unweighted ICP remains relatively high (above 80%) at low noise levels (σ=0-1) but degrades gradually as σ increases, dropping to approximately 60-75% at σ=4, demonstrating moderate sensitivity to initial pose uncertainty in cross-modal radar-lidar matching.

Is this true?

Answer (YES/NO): NO